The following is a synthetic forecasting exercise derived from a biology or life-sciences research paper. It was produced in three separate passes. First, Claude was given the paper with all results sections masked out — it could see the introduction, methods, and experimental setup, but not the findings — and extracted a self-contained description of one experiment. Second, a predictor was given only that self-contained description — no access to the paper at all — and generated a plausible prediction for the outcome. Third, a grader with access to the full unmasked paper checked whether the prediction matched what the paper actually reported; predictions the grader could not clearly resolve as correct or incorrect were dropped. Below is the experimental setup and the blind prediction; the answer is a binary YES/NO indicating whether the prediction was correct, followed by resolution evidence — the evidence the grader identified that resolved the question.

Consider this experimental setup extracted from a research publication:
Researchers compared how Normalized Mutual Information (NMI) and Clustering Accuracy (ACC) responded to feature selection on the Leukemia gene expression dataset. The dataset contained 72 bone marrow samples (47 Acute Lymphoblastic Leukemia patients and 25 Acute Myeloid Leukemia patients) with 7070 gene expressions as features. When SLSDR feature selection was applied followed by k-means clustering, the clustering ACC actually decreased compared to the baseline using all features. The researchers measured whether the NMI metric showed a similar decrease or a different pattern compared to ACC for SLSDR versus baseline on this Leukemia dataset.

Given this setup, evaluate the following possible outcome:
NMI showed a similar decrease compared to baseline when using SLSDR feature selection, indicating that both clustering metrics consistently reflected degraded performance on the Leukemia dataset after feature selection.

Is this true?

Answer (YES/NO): NO